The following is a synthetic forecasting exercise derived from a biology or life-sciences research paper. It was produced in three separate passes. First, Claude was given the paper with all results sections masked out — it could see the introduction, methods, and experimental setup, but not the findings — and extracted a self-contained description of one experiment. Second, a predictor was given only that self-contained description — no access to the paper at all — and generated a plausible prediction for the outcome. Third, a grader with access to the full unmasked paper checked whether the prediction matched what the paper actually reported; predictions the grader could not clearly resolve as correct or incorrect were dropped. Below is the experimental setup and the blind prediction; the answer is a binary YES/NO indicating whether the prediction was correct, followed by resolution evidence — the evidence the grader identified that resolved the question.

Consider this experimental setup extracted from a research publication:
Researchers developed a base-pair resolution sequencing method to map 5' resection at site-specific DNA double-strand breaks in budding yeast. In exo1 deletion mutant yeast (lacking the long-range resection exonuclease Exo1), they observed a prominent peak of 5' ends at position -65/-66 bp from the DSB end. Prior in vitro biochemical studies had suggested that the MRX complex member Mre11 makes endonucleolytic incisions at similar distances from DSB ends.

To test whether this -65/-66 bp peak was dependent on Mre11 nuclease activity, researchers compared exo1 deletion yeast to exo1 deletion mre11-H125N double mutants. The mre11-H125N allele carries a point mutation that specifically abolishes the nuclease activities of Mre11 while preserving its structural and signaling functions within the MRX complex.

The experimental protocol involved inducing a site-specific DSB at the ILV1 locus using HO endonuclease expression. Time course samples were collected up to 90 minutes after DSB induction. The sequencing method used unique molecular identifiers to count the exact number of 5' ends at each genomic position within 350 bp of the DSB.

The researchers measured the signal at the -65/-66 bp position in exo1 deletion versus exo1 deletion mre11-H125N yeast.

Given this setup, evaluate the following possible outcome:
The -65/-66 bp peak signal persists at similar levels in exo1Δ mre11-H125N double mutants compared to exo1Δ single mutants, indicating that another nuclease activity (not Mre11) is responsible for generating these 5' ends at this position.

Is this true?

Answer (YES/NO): NO